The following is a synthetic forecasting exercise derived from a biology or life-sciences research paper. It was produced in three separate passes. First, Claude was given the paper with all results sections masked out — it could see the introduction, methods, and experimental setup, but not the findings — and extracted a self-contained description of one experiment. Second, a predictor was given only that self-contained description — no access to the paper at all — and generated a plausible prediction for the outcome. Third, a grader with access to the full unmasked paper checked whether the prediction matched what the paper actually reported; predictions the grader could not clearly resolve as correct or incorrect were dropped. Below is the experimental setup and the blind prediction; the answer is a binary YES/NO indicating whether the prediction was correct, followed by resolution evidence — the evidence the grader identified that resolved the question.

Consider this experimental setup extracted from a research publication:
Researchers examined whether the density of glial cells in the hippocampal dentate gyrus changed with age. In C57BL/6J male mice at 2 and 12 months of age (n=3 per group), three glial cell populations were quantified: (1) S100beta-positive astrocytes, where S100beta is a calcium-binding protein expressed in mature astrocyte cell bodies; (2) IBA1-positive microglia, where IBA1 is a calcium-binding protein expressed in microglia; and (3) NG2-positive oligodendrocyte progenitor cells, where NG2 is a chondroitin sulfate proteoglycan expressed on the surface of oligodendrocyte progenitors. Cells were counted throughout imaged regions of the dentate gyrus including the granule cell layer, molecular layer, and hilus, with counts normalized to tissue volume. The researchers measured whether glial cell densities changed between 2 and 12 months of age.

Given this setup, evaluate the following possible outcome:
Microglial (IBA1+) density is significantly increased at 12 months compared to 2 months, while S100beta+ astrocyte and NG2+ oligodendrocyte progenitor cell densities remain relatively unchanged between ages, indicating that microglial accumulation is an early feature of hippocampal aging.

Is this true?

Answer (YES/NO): NO